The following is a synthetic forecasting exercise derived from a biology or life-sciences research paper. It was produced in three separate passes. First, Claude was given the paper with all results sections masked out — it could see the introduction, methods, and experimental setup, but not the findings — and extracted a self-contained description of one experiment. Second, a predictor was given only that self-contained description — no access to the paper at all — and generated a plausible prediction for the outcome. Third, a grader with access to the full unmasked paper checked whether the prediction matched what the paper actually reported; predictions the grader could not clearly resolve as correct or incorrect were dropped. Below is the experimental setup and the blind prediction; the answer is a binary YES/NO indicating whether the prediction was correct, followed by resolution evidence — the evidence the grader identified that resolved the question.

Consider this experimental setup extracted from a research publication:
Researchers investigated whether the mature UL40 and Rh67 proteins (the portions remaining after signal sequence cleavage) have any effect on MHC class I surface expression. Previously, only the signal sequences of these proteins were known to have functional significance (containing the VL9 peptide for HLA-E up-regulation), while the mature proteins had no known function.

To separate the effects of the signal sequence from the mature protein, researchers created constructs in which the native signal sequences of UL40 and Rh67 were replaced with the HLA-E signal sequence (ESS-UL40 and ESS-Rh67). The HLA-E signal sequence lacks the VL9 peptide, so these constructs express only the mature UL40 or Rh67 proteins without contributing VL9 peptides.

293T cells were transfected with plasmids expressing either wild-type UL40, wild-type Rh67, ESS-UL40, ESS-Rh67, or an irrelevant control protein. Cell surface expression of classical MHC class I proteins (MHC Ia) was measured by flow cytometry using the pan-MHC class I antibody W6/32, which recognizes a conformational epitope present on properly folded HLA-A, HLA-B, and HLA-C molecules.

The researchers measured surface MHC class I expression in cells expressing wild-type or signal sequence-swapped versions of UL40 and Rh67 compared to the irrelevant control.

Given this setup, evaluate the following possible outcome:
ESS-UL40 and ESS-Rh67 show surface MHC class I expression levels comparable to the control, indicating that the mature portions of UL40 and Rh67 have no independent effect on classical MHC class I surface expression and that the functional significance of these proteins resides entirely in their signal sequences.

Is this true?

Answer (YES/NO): NO